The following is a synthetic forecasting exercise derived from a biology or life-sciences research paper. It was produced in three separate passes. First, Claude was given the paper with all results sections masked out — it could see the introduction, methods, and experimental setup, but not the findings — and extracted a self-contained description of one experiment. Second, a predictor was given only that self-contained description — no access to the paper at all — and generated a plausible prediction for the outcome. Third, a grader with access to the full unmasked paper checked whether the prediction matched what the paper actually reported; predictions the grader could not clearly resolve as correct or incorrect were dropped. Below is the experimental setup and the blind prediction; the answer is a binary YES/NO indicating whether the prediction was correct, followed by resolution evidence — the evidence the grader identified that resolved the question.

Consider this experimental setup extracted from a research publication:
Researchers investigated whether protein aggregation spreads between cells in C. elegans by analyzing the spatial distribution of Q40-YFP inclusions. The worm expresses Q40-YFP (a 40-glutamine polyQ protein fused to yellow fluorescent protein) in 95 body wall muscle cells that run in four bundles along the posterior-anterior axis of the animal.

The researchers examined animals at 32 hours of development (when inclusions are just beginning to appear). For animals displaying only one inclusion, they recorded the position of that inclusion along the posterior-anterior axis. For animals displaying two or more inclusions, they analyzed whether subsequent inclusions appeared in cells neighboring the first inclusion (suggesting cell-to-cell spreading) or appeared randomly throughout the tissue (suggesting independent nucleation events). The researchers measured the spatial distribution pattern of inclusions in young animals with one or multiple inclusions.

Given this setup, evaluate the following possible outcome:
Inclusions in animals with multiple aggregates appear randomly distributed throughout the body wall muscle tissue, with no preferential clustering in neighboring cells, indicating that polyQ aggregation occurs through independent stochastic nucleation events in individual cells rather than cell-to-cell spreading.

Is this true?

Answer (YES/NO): YES